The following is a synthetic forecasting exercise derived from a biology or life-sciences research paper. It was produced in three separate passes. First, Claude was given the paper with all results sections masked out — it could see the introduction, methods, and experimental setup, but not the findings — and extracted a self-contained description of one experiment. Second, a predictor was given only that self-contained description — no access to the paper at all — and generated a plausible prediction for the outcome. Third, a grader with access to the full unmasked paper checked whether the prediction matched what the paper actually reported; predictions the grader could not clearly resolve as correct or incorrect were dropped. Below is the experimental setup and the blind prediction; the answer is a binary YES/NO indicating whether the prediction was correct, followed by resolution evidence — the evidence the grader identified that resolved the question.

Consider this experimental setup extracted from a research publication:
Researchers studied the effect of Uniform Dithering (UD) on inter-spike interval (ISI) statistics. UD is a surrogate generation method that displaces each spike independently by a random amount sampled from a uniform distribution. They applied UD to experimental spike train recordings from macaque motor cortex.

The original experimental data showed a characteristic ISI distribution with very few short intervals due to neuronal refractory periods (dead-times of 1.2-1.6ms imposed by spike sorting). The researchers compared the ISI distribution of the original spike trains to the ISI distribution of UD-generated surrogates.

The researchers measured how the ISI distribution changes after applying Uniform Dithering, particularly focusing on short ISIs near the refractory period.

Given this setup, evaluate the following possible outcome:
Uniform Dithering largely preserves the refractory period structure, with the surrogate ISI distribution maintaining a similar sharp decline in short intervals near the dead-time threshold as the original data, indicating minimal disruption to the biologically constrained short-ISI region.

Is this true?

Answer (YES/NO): NO